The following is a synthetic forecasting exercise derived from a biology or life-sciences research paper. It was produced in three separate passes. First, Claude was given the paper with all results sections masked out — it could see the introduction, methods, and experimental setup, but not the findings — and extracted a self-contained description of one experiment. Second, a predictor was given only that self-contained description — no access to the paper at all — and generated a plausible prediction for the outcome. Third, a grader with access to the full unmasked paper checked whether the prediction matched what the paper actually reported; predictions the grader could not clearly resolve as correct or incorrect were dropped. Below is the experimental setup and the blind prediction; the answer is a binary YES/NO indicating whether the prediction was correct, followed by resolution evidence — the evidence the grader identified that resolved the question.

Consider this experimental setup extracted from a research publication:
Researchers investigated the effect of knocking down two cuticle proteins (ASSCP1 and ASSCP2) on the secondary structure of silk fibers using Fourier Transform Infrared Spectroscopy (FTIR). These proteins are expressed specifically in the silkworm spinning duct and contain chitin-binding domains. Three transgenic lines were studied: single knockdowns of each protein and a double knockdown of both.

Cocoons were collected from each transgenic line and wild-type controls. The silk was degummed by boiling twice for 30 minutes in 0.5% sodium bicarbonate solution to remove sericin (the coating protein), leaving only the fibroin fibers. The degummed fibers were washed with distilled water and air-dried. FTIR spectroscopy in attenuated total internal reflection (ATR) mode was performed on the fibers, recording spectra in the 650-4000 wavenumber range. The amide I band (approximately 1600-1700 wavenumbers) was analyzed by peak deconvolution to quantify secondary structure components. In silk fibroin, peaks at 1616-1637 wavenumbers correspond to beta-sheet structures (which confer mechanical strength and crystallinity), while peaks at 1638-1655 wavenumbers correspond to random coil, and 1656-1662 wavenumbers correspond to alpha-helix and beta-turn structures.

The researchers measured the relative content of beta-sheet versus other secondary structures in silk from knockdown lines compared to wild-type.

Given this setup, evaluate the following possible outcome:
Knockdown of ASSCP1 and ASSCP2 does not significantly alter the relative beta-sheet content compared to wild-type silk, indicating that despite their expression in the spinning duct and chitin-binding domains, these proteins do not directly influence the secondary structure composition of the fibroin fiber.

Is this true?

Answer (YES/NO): NO